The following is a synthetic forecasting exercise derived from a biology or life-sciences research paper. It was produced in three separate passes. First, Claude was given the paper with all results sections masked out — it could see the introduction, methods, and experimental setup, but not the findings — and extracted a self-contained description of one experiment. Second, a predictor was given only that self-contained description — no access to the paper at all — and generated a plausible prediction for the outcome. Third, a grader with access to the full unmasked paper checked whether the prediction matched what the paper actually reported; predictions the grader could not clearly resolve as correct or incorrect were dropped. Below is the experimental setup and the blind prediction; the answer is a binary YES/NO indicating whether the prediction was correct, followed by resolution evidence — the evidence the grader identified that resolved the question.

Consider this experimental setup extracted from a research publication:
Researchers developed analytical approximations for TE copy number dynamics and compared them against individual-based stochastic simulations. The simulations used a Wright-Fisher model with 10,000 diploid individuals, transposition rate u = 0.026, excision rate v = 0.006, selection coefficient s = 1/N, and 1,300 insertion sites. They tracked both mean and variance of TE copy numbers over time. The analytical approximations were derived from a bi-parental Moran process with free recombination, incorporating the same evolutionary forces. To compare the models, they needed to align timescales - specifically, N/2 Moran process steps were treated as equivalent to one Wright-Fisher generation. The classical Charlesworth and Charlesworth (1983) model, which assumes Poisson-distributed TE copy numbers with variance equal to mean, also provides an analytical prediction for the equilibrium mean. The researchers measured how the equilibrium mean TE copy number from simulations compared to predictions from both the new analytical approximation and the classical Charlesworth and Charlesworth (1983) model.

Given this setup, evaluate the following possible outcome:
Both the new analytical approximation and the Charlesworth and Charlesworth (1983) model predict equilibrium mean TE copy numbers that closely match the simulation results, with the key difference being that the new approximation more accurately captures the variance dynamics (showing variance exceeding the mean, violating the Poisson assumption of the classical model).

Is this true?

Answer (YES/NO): NO